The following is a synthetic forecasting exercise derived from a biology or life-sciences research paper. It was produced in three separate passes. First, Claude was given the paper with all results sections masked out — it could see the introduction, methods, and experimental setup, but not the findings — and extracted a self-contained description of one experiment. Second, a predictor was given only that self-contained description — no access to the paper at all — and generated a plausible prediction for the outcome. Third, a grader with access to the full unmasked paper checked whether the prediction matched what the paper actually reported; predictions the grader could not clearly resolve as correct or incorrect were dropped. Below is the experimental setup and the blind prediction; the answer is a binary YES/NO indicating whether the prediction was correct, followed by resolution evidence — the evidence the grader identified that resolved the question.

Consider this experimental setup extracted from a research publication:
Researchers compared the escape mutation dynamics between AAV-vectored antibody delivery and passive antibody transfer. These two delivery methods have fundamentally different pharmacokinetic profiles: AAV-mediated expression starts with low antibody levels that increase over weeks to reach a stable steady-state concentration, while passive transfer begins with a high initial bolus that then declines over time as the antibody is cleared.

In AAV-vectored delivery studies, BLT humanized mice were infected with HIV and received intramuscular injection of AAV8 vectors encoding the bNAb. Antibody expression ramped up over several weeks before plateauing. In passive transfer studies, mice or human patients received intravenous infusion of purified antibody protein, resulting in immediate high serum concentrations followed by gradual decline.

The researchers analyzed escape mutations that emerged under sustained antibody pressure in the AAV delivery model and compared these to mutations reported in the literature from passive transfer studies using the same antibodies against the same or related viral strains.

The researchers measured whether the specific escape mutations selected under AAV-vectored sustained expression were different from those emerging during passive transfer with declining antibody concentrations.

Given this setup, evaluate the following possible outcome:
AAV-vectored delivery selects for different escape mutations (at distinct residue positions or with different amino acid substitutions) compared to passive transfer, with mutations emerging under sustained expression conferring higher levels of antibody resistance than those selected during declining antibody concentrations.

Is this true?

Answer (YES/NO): NO